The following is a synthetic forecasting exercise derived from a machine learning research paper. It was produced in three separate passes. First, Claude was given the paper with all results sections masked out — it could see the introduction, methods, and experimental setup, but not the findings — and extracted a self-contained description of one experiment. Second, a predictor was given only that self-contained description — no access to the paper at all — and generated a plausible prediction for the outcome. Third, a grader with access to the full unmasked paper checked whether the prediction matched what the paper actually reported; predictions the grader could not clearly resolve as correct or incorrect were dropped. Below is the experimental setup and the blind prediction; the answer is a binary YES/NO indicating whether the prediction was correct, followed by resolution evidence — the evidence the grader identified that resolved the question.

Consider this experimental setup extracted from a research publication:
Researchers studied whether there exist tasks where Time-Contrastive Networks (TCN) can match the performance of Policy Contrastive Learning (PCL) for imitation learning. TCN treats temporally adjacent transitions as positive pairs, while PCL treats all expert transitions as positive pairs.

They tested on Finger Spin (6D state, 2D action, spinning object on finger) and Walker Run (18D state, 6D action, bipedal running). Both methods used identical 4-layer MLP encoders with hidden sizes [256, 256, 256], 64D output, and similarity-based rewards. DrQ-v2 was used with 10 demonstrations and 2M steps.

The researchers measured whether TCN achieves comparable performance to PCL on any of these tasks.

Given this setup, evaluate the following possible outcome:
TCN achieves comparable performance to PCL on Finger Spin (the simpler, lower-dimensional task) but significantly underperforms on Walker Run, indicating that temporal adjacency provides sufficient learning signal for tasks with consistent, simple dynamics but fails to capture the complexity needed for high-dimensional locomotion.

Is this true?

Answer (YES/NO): YES